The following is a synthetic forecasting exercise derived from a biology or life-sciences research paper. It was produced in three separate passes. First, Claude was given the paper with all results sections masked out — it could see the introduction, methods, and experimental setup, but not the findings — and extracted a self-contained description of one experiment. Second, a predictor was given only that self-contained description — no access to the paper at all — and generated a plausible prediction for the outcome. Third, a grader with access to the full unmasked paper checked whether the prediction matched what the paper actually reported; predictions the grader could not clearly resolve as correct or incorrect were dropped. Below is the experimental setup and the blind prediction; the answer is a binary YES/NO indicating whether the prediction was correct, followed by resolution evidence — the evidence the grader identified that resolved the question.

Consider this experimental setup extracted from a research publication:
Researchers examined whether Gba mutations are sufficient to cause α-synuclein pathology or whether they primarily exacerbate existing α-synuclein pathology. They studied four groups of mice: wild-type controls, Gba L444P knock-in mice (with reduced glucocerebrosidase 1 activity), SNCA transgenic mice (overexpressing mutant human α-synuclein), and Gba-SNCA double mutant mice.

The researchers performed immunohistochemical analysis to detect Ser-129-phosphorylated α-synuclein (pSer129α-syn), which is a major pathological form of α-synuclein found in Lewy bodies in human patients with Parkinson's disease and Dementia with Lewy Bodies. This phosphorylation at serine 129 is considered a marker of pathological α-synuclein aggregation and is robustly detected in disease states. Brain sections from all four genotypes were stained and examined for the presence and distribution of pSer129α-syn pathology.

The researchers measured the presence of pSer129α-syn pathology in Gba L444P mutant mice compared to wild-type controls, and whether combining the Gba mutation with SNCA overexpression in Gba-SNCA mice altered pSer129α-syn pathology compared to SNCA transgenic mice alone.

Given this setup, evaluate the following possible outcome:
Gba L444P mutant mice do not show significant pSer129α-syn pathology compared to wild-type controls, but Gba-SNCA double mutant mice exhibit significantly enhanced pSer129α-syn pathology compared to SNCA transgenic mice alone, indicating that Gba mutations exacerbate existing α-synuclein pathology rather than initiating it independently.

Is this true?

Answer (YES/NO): YES